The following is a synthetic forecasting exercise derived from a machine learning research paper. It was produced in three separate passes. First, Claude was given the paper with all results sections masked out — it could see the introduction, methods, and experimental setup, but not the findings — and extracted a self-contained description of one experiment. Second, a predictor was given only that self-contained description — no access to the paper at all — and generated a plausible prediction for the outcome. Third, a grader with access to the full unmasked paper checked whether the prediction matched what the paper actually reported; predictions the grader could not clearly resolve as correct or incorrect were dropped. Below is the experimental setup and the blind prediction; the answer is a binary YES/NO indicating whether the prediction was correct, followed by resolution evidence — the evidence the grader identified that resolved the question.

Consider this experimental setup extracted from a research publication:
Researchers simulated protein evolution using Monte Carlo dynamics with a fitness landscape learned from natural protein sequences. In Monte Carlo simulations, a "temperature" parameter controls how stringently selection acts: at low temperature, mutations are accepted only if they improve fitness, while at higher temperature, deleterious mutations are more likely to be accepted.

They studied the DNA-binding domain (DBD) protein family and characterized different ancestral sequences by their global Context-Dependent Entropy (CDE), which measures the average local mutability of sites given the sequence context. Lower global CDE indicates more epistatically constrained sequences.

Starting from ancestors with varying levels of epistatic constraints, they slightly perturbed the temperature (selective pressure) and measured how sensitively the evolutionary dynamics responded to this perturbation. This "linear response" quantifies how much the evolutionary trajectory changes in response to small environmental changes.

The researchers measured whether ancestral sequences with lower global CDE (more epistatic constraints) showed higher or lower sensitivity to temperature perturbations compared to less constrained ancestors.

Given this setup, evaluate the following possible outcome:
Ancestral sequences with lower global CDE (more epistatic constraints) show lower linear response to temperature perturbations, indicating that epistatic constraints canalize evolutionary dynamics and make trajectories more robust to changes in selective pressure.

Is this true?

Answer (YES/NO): NO